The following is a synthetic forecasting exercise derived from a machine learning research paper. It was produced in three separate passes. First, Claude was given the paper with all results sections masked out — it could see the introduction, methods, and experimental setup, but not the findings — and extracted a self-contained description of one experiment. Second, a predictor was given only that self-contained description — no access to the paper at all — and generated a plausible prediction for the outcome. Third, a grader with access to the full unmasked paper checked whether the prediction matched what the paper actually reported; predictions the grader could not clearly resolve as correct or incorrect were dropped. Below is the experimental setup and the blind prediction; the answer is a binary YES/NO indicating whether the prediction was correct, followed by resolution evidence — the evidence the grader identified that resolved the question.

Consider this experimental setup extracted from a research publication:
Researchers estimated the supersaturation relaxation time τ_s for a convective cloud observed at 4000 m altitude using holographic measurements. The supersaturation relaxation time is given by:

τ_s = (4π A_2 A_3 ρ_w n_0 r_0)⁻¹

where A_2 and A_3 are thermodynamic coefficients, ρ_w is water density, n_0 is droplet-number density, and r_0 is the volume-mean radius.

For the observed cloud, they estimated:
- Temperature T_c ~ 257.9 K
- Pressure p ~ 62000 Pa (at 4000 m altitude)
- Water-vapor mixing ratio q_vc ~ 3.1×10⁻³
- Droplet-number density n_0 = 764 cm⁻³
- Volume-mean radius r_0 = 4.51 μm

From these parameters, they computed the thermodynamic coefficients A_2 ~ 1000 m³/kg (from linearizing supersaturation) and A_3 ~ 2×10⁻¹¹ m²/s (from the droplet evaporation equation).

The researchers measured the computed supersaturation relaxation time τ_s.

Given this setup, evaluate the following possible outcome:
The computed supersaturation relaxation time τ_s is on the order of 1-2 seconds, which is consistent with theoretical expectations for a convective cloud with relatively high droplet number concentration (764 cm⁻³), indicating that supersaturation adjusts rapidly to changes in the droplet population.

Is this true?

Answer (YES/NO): YES